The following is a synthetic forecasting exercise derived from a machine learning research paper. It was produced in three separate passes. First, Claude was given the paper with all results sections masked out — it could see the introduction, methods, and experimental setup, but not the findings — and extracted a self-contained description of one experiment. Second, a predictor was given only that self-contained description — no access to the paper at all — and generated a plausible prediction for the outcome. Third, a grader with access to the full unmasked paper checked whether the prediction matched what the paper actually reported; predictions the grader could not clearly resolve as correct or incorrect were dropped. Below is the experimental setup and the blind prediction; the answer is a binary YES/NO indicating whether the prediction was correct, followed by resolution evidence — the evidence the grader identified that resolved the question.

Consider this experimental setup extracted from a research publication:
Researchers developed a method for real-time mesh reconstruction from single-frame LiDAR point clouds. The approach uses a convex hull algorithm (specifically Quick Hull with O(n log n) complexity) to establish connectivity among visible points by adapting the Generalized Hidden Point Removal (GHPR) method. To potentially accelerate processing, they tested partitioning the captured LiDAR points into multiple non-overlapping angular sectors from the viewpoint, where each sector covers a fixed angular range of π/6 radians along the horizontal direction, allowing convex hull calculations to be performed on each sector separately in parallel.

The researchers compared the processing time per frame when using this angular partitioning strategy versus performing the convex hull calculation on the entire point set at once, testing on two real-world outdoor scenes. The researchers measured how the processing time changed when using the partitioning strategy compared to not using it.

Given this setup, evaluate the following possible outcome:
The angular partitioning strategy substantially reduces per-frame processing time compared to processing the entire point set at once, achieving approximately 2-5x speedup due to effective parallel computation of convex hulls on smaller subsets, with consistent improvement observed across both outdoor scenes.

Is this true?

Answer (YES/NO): YES